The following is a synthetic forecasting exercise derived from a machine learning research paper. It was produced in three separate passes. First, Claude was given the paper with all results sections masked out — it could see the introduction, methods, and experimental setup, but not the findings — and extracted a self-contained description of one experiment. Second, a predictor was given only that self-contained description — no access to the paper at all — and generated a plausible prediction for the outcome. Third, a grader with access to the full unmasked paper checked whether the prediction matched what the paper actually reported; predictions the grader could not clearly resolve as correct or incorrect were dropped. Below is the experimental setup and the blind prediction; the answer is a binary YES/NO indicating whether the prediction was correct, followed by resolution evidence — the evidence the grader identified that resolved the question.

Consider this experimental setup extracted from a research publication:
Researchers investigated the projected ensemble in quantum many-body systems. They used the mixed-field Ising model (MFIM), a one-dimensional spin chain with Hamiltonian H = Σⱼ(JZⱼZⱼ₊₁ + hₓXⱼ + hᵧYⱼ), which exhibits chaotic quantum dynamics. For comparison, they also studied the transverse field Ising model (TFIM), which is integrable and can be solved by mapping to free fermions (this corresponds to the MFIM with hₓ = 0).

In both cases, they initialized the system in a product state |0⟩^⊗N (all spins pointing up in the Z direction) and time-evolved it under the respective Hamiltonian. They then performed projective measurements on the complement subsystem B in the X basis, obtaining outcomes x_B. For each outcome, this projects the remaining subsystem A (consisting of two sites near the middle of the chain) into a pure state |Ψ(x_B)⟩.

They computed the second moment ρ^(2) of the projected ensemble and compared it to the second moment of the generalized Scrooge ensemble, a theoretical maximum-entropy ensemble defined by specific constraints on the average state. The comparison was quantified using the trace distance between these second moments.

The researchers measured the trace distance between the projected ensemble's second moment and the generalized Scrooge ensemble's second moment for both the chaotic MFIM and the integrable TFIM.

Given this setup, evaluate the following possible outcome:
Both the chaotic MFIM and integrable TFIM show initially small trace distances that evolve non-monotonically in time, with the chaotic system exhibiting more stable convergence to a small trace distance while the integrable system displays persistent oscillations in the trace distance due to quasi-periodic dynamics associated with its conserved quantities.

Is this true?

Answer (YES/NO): NO